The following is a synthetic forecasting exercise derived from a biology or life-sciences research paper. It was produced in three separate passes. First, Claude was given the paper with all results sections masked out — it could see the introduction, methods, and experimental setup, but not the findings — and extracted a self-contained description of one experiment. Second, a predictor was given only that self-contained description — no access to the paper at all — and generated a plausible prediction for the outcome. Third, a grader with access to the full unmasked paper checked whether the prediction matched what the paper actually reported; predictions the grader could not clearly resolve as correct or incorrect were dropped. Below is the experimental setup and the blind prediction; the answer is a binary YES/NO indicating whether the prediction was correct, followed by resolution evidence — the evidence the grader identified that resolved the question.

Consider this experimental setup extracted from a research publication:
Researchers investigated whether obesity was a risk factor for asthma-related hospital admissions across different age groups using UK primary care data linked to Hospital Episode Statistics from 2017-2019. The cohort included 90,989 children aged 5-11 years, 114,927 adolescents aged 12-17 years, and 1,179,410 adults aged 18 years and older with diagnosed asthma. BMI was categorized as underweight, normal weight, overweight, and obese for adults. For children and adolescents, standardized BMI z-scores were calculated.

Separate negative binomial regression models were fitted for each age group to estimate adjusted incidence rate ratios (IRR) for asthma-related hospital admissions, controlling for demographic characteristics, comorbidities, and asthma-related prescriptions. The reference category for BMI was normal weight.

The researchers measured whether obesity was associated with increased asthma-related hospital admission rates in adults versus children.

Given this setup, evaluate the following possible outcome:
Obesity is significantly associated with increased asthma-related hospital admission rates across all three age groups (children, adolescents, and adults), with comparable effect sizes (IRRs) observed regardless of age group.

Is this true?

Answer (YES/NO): NO